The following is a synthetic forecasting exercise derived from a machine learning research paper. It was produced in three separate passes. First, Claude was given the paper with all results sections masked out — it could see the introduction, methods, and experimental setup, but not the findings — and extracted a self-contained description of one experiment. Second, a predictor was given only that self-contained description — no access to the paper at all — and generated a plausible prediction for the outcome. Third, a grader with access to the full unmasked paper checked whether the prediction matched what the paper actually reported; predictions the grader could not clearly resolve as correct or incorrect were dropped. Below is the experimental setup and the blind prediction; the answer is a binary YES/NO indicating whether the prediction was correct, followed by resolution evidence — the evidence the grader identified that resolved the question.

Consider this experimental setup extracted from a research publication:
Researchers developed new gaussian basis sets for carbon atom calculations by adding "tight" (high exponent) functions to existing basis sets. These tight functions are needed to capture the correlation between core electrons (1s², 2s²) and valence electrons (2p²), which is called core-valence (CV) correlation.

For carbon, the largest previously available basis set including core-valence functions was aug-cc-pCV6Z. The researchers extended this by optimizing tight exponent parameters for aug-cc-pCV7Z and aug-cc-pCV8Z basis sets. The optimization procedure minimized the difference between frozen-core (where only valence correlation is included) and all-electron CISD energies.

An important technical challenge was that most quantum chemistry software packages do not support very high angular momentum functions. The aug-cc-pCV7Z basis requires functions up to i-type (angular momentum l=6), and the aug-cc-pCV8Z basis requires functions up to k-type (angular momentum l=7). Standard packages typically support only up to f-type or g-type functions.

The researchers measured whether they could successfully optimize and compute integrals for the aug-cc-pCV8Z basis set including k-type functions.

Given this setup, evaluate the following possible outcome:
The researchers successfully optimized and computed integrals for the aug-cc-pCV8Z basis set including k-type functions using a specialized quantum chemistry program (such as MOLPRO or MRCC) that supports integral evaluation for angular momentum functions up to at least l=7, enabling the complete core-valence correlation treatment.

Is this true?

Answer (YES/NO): NO